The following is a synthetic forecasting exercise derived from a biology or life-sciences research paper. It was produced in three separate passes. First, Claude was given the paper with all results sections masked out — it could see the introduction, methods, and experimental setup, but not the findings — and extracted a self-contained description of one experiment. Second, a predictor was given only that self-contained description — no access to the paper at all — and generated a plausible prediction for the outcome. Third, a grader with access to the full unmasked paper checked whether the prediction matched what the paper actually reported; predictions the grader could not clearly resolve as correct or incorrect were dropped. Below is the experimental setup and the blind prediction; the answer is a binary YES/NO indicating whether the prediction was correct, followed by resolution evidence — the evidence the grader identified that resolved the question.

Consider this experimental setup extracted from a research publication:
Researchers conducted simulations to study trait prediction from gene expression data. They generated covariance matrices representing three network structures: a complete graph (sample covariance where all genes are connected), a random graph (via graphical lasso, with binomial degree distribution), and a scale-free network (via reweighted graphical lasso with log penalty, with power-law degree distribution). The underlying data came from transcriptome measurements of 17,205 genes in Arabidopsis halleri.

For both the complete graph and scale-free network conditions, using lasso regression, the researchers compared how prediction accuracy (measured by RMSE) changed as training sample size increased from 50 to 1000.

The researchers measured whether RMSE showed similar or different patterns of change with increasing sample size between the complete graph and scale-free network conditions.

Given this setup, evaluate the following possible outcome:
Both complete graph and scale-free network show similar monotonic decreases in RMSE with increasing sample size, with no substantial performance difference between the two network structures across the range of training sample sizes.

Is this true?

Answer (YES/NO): NO